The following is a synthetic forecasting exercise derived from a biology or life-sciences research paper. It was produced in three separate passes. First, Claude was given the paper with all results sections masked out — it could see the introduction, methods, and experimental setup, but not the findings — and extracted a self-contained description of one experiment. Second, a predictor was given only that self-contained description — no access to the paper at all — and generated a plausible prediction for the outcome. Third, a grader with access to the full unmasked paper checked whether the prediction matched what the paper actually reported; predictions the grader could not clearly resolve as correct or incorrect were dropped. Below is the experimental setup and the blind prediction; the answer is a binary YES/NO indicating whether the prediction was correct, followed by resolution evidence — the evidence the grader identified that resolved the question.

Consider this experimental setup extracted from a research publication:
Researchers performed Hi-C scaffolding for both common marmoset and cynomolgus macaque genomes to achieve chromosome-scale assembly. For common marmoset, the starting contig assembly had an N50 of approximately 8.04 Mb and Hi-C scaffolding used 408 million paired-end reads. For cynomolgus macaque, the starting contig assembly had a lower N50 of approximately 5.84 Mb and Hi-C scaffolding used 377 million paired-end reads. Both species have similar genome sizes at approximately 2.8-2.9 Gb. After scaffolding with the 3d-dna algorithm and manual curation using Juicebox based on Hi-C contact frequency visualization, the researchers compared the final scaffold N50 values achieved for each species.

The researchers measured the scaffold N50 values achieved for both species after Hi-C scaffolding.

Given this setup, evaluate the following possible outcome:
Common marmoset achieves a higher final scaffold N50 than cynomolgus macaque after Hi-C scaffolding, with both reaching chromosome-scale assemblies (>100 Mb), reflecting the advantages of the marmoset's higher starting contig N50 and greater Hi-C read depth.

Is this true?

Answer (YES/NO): NO